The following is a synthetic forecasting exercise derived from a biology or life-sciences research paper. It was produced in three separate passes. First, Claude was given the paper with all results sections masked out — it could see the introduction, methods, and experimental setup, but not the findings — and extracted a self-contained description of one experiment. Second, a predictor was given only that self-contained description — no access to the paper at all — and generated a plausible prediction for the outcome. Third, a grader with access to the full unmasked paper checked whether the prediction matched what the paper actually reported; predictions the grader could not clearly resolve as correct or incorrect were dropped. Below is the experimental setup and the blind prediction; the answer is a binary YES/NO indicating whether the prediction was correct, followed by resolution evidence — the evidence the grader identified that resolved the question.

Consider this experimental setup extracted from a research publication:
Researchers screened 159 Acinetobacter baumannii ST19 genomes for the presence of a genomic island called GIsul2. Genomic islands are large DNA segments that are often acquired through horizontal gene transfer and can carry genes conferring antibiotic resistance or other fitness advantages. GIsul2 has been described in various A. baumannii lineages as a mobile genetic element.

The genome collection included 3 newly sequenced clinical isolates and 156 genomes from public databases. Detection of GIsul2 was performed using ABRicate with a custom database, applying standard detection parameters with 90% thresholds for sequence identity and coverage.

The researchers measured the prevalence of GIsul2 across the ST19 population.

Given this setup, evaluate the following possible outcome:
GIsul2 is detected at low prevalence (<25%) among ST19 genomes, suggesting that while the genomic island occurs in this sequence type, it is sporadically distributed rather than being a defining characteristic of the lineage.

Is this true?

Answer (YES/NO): NO